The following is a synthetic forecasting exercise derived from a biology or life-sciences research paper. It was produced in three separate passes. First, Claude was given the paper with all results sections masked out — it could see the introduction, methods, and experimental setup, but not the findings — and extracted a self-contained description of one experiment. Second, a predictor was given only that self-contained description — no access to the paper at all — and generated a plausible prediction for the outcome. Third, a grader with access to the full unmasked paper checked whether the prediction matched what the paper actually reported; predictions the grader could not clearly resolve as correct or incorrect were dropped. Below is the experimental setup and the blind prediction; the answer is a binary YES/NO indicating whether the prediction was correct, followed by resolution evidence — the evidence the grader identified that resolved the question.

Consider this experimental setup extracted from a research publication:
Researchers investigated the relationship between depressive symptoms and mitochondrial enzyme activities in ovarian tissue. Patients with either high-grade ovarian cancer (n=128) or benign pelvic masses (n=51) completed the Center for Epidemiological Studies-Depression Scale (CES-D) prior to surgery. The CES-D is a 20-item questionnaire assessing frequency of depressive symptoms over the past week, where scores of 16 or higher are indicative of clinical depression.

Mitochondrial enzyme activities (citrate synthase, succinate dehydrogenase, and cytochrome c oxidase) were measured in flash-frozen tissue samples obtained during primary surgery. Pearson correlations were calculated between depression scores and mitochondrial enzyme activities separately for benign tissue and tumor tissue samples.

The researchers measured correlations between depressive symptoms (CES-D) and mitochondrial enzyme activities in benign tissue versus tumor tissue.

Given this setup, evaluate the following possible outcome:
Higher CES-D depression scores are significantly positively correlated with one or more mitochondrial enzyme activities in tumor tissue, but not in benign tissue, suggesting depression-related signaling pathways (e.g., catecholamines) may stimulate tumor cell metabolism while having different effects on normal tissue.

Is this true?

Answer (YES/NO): YES